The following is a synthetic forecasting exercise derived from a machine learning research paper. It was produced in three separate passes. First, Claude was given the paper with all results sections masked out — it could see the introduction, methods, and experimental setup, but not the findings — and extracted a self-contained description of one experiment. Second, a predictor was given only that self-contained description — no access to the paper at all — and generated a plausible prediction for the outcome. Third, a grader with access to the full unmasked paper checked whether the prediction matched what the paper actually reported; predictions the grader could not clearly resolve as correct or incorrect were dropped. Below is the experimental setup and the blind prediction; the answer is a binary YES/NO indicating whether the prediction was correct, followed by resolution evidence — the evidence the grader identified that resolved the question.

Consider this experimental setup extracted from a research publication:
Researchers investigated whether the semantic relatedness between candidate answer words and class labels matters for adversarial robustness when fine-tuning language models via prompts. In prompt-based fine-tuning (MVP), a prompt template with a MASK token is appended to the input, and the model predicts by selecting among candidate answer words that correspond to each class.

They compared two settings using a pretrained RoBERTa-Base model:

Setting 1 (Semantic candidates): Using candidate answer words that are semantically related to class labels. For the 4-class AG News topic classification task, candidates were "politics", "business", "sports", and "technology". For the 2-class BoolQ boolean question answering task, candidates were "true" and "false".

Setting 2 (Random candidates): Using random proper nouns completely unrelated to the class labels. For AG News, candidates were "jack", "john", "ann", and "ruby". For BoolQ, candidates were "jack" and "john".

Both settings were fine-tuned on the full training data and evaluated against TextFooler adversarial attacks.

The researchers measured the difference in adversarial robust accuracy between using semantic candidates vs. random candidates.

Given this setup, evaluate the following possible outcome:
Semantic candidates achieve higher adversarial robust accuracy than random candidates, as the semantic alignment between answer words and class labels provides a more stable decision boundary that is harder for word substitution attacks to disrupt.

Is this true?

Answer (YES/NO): NO